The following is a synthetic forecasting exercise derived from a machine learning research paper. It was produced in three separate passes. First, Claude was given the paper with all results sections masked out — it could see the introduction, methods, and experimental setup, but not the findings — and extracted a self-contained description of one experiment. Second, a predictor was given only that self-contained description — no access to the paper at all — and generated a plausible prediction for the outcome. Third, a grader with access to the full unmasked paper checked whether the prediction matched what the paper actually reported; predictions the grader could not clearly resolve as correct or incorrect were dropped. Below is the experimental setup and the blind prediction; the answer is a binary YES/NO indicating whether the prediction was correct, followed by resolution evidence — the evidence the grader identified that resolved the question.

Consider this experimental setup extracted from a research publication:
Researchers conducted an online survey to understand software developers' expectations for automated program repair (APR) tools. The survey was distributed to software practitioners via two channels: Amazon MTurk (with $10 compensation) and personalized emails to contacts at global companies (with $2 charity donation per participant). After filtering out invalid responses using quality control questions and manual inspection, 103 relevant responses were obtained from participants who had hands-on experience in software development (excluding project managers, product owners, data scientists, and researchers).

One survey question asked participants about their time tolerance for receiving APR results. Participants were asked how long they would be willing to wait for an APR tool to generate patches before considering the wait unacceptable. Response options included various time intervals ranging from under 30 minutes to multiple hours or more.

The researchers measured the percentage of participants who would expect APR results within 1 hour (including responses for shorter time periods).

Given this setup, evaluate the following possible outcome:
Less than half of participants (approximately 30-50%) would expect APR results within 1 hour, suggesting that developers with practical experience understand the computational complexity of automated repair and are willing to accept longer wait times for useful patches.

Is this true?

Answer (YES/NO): NO